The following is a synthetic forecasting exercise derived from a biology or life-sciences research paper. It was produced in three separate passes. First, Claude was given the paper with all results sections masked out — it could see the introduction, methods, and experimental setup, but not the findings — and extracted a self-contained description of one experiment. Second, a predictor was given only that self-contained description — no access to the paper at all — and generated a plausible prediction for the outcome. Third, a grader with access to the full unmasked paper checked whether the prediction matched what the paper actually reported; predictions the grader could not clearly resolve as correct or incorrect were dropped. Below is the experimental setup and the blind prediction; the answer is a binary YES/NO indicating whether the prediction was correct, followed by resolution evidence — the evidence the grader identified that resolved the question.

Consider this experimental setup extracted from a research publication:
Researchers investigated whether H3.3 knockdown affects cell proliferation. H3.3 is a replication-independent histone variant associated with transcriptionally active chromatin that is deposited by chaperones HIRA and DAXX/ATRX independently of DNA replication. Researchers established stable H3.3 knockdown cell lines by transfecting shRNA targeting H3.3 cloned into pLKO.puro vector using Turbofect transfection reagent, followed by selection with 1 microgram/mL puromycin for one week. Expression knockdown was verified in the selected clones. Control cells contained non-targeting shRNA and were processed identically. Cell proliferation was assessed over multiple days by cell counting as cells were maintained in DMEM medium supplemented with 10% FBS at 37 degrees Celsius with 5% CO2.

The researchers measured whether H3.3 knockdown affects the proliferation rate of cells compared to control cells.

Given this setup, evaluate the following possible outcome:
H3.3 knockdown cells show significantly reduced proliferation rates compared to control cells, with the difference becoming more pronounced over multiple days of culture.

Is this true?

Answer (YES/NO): NO